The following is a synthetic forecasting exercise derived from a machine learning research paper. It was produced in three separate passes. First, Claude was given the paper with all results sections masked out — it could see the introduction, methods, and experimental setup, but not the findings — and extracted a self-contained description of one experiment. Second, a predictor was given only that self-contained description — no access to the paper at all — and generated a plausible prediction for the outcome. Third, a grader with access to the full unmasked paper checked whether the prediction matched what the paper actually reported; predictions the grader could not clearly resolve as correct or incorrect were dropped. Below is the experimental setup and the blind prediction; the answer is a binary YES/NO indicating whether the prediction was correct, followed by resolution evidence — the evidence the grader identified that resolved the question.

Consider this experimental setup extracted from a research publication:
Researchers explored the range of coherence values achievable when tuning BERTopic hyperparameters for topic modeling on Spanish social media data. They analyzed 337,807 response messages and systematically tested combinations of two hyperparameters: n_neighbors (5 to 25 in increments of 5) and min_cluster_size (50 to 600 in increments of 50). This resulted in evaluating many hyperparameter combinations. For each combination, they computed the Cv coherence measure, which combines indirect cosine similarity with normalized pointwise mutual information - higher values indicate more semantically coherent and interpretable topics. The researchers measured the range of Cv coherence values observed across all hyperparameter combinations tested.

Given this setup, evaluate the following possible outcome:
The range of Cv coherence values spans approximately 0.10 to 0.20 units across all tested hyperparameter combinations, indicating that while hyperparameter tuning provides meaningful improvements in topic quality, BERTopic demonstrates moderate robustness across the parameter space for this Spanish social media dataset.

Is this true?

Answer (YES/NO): NO